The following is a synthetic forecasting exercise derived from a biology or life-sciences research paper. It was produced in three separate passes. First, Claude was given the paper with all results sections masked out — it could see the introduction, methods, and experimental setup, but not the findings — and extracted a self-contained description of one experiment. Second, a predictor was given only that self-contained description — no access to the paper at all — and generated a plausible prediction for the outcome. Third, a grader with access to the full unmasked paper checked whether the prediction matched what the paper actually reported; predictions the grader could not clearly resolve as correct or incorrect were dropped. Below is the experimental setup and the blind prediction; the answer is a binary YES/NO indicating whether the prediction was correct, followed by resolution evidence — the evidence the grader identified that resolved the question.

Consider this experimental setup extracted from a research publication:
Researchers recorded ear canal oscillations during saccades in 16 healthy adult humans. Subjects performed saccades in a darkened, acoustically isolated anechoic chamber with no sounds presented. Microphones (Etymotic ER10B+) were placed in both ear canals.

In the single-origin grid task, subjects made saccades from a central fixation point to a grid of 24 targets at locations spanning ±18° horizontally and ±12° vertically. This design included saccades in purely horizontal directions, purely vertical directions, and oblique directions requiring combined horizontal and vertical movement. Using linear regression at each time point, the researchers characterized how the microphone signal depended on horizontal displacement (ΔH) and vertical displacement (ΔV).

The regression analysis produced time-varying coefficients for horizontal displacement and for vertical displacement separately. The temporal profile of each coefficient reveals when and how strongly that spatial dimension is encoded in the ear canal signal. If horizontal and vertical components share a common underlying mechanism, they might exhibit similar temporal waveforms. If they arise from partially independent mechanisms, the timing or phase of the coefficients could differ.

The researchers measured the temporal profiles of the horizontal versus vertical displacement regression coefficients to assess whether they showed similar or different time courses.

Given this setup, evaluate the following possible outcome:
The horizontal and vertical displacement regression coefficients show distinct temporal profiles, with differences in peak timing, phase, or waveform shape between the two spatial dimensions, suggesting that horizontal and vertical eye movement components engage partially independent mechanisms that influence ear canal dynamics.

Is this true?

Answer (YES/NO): YES